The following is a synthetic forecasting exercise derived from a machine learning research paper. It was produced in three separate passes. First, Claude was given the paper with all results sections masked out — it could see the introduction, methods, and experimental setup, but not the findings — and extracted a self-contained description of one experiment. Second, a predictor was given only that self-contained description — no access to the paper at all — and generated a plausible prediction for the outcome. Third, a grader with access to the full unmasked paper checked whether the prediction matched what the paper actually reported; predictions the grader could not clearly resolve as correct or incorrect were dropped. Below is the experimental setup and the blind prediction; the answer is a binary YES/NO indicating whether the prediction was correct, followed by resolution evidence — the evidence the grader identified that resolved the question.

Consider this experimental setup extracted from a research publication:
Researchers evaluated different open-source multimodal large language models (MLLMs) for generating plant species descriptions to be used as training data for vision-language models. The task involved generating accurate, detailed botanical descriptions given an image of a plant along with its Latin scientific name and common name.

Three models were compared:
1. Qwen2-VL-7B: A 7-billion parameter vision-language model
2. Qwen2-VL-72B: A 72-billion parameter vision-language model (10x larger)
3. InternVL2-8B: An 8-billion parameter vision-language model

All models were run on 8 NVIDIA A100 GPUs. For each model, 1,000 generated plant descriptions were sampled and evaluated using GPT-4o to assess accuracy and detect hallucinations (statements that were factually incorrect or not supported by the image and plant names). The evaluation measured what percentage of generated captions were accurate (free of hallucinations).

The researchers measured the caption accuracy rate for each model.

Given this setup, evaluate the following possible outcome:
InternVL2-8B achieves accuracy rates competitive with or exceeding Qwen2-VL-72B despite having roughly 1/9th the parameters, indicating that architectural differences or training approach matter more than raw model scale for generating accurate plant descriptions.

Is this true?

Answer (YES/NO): YES